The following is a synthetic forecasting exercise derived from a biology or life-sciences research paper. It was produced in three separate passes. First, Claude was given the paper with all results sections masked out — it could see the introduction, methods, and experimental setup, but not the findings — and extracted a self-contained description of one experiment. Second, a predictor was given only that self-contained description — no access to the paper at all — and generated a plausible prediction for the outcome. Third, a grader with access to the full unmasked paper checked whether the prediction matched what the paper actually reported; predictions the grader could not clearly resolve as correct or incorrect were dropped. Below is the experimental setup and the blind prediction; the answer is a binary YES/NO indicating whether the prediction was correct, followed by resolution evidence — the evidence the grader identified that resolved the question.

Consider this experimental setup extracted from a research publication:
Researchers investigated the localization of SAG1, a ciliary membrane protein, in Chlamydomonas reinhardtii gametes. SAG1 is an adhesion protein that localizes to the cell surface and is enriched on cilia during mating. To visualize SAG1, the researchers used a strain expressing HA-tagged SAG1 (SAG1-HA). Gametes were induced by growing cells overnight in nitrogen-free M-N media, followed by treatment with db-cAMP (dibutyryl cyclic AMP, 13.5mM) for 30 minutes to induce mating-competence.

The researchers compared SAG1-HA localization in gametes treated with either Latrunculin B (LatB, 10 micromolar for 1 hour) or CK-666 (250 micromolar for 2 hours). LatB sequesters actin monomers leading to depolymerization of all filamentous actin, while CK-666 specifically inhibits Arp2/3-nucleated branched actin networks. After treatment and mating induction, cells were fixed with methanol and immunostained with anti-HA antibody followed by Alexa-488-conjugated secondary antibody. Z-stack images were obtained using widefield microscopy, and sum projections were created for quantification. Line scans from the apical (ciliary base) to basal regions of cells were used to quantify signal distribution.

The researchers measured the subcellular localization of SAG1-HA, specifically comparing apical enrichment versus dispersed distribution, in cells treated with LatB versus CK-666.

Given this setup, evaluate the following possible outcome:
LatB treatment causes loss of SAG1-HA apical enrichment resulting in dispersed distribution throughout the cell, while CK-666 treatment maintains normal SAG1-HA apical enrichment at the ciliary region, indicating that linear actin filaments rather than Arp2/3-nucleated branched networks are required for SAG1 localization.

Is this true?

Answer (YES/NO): NO